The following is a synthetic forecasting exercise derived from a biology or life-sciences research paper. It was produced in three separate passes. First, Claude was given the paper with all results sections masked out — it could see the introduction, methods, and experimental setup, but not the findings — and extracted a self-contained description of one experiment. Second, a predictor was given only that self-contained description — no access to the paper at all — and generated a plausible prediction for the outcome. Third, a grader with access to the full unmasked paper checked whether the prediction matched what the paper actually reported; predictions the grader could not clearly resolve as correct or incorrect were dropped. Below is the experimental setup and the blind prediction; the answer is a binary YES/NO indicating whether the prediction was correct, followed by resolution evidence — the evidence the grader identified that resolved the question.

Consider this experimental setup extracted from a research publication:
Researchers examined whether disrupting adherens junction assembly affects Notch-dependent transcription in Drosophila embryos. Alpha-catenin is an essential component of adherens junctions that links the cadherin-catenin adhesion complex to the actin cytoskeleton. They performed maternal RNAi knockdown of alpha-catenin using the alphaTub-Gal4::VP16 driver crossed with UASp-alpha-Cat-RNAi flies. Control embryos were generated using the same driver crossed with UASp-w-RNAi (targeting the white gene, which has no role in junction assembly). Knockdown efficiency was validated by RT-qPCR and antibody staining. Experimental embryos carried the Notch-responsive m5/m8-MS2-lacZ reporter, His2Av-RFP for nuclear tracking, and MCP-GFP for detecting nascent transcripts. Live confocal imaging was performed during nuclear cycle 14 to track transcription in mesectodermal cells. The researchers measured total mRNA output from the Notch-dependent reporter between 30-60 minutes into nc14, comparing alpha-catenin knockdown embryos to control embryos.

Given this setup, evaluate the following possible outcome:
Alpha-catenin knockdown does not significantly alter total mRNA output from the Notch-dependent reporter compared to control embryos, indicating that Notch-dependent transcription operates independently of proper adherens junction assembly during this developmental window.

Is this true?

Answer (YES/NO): NO